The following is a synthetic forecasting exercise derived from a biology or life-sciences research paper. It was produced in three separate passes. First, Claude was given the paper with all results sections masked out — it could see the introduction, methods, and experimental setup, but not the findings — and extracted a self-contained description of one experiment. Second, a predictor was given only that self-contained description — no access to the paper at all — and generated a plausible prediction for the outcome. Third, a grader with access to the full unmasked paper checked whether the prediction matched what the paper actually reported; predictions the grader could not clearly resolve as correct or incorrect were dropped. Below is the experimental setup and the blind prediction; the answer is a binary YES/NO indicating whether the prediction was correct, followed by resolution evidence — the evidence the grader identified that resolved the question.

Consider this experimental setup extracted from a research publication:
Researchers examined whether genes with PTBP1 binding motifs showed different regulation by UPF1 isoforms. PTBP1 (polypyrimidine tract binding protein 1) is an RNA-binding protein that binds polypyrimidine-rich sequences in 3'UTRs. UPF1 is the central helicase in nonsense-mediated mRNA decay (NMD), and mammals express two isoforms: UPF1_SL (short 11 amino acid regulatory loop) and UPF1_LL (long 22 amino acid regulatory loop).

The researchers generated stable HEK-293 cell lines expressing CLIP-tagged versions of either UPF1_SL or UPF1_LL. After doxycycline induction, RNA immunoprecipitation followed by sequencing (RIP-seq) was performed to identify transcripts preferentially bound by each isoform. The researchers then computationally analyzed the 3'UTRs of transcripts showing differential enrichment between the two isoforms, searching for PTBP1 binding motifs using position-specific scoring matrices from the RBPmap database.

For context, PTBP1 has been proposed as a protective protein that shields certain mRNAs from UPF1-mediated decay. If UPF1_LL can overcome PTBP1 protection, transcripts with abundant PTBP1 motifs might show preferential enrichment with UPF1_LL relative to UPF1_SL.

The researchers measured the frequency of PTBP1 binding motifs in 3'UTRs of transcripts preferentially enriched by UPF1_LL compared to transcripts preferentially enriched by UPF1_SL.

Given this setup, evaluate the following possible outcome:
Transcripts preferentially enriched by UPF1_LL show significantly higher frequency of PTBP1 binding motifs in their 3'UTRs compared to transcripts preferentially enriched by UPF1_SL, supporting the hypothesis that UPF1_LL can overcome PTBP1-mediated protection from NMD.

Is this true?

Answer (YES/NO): YES